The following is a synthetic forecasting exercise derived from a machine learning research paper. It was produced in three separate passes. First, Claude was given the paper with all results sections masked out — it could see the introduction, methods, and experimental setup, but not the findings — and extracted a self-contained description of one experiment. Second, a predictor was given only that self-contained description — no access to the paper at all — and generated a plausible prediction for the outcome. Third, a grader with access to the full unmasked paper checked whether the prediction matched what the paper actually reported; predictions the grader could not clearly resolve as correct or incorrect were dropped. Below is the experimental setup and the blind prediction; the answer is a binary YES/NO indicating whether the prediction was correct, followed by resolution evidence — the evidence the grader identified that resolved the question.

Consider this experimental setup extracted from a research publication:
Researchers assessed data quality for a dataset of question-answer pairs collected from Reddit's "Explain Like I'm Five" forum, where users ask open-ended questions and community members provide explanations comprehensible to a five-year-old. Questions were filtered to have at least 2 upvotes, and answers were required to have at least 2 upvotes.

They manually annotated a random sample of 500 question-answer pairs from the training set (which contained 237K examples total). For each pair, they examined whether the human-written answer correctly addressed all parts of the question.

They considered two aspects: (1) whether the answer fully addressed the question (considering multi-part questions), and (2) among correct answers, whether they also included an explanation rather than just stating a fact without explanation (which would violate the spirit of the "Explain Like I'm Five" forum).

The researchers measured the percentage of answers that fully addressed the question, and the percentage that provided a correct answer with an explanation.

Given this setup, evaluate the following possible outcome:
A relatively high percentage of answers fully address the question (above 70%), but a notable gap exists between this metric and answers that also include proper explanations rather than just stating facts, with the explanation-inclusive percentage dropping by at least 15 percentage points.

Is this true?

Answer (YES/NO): NO